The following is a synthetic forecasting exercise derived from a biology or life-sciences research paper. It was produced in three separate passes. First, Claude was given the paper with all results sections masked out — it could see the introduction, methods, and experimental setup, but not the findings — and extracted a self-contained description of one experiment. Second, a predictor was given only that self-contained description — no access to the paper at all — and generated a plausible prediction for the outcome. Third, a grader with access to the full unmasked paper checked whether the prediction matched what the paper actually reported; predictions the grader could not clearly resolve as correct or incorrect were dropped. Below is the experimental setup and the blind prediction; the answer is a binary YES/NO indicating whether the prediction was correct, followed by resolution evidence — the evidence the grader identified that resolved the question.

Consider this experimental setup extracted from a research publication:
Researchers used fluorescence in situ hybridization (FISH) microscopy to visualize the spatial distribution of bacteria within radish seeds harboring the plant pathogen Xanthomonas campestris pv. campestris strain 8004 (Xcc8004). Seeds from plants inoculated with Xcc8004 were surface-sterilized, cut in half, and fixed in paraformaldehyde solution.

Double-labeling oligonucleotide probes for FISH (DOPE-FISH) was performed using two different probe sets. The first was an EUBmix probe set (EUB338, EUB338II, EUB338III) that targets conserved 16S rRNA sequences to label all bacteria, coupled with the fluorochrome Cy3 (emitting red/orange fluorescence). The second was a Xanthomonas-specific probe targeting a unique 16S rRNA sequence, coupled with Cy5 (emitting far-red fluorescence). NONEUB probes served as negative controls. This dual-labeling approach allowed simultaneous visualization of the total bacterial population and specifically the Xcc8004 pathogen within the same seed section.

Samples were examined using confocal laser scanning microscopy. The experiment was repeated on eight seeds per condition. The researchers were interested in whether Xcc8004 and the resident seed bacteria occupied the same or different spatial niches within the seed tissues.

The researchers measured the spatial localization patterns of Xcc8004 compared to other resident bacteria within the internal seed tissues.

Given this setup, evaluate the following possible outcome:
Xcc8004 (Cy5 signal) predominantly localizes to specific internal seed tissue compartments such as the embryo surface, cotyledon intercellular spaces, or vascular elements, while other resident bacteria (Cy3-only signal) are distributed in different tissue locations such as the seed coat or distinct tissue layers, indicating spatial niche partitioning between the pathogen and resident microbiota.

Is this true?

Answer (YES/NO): NO